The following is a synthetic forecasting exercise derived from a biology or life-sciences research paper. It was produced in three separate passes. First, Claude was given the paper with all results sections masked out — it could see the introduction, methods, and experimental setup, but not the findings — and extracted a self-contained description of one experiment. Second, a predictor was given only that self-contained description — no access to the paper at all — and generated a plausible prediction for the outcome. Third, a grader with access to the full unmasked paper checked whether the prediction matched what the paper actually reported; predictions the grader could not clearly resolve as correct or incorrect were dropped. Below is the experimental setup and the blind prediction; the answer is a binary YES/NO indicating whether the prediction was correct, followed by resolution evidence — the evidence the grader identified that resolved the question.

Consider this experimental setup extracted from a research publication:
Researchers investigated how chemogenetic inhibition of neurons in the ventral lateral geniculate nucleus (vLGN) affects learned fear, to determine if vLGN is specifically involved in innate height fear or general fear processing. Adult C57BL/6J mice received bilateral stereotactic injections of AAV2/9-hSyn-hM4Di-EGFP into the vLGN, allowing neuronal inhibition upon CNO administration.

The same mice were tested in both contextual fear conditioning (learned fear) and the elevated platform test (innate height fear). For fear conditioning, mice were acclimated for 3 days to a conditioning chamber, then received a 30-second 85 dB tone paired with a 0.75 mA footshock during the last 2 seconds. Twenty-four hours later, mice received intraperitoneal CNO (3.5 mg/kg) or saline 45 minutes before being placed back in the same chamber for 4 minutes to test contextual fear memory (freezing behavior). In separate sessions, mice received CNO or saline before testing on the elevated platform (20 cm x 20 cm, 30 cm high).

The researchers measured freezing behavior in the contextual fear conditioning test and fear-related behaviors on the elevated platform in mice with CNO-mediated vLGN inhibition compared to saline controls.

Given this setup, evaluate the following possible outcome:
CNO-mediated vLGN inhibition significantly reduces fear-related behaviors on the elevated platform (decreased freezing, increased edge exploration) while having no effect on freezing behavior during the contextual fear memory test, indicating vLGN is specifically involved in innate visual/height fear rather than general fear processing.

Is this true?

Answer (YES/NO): YES